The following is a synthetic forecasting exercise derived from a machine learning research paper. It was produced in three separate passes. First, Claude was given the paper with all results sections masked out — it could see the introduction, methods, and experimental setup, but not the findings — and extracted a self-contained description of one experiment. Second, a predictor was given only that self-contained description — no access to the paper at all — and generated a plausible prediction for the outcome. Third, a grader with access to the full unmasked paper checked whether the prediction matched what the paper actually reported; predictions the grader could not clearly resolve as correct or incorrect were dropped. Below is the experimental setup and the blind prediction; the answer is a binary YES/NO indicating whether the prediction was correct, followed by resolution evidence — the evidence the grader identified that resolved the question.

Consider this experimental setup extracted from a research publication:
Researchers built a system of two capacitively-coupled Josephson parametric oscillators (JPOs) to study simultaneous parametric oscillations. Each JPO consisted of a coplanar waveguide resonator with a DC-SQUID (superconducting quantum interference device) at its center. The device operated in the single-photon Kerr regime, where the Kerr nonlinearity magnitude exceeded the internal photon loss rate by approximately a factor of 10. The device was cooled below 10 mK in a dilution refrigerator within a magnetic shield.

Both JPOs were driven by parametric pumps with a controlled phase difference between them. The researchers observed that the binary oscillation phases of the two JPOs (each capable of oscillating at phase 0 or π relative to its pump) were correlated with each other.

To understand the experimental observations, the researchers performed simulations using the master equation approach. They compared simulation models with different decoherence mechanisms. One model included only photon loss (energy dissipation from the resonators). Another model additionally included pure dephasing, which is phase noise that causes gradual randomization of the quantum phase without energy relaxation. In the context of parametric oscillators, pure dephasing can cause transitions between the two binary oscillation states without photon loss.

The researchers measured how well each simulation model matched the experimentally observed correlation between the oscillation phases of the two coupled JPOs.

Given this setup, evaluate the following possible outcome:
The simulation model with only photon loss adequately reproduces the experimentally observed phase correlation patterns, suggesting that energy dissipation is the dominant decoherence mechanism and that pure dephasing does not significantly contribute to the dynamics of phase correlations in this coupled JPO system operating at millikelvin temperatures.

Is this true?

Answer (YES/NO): NO